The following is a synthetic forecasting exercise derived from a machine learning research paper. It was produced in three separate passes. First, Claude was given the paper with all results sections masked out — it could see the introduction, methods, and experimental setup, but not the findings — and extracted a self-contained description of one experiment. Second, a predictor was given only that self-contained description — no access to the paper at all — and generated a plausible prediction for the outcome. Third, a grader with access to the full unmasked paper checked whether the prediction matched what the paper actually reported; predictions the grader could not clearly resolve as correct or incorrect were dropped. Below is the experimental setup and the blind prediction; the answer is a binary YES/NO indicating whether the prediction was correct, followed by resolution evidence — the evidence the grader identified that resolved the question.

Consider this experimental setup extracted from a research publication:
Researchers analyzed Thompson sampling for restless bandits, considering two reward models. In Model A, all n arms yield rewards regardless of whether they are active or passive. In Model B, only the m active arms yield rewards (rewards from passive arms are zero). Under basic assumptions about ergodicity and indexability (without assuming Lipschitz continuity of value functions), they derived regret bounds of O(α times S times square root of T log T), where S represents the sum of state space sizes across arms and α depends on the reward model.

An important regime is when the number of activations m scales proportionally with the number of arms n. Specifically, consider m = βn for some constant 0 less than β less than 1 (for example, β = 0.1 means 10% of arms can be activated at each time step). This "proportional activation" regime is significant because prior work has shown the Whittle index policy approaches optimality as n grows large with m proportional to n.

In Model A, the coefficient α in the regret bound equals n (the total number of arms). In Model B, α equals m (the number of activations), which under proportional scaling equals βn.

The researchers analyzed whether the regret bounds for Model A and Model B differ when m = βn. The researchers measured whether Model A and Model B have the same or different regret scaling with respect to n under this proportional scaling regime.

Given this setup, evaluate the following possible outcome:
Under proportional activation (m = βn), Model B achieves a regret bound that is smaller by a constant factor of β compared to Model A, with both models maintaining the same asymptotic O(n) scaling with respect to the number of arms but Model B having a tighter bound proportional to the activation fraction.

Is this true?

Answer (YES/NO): NO